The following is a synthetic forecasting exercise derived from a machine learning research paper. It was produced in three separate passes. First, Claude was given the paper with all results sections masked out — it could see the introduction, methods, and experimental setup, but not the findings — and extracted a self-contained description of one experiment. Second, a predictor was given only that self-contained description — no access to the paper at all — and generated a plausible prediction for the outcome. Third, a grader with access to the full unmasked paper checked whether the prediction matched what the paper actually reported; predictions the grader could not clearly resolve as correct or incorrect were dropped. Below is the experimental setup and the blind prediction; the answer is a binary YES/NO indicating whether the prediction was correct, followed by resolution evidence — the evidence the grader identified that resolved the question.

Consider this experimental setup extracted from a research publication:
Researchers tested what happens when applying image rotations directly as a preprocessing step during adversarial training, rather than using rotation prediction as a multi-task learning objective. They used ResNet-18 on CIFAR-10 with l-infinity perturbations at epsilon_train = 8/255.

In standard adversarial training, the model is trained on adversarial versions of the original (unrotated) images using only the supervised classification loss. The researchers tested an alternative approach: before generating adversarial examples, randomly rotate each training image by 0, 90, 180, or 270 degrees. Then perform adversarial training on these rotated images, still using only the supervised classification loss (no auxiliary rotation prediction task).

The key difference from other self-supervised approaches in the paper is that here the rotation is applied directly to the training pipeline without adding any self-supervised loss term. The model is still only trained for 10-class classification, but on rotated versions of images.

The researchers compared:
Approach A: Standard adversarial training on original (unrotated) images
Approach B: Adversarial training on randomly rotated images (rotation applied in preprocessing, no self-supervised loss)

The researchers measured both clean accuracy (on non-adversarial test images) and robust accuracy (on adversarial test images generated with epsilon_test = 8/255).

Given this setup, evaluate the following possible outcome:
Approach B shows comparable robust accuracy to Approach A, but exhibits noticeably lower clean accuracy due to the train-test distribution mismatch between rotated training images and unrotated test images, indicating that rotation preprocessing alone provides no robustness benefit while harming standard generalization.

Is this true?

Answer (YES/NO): NO